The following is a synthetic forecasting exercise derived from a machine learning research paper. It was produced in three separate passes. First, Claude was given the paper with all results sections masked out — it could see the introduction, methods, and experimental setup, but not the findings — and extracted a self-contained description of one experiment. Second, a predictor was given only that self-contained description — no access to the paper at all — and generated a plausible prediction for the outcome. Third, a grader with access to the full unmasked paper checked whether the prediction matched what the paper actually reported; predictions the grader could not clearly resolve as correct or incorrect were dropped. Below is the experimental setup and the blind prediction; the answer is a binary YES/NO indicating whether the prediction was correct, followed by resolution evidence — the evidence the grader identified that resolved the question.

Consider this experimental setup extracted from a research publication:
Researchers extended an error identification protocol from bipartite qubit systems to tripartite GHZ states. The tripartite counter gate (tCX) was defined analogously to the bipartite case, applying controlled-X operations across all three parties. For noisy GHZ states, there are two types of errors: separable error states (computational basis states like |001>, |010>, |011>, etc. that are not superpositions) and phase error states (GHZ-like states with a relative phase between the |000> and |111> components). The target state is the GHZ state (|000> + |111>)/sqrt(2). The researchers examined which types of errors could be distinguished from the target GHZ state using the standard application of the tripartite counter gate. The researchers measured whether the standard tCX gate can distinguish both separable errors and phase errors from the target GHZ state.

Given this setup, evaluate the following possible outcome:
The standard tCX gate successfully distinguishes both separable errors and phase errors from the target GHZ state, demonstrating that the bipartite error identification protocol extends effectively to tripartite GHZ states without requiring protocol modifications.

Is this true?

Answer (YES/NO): NO